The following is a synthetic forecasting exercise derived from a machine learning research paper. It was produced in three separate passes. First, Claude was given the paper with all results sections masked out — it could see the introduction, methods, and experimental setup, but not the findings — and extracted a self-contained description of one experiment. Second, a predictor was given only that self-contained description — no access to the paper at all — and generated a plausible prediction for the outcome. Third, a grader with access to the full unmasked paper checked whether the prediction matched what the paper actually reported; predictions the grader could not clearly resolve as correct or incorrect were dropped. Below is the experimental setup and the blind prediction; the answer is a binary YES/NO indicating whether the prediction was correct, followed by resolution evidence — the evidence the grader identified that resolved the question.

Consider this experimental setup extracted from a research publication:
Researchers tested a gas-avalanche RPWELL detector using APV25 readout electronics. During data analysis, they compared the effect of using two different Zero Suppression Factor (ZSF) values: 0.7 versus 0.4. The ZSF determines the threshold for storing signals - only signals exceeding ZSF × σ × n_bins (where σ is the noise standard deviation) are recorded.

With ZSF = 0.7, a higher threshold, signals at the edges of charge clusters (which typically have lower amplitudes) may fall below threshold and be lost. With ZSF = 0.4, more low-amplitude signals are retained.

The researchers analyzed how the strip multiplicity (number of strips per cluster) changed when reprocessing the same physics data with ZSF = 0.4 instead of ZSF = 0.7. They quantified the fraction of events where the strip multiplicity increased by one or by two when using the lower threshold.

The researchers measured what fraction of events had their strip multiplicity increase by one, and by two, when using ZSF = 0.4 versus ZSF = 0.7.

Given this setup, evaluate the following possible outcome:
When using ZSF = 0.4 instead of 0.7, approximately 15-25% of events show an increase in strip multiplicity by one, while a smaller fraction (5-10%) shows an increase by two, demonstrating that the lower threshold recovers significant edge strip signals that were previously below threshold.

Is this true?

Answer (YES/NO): NO